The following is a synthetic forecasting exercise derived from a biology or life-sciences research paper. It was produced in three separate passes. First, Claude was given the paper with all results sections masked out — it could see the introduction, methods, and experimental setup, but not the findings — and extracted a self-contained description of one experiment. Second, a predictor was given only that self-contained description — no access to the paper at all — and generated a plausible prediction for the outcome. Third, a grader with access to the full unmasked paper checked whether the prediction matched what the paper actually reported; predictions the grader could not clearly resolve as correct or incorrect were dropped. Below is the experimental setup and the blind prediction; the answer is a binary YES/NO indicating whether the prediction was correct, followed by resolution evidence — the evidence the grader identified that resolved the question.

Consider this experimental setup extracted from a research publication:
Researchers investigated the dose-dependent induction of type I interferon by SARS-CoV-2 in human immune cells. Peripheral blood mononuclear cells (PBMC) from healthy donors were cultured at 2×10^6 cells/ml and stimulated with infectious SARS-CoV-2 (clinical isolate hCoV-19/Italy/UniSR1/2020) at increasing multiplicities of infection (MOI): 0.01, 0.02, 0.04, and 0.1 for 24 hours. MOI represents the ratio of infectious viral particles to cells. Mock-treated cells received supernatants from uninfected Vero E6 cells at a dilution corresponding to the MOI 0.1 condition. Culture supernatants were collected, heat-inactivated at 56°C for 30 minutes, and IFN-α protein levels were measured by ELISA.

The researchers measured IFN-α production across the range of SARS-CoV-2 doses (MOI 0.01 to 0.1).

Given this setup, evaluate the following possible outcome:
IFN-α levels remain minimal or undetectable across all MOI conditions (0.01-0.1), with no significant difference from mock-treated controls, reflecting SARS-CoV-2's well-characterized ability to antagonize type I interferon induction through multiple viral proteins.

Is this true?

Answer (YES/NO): NO